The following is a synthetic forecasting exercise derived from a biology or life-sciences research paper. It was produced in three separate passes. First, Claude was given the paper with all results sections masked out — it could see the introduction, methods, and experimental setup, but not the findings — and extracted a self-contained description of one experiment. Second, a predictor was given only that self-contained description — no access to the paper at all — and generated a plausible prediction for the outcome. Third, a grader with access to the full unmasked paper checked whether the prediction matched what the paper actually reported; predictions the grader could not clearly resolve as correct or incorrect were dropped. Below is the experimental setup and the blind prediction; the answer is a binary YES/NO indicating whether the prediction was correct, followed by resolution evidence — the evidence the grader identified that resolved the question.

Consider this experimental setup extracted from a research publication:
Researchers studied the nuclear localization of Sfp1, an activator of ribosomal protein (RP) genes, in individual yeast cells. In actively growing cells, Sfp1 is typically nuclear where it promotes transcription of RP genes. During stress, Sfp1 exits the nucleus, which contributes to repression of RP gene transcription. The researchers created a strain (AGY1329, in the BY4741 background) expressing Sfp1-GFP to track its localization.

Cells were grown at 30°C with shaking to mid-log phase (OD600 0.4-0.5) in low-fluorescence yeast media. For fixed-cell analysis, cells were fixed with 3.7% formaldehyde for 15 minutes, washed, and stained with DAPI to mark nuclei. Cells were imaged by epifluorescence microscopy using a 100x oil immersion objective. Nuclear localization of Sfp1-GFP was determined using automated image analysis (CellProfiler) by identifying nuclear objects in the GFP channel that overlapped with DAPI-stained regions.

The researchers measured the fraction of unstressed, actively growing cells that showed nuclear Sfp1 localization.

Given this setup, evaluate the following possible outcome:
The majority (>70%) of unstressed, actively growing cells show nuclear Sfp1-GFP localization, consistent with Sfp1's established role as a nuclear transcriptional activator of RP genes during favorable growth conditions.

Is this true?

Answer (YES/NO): YES